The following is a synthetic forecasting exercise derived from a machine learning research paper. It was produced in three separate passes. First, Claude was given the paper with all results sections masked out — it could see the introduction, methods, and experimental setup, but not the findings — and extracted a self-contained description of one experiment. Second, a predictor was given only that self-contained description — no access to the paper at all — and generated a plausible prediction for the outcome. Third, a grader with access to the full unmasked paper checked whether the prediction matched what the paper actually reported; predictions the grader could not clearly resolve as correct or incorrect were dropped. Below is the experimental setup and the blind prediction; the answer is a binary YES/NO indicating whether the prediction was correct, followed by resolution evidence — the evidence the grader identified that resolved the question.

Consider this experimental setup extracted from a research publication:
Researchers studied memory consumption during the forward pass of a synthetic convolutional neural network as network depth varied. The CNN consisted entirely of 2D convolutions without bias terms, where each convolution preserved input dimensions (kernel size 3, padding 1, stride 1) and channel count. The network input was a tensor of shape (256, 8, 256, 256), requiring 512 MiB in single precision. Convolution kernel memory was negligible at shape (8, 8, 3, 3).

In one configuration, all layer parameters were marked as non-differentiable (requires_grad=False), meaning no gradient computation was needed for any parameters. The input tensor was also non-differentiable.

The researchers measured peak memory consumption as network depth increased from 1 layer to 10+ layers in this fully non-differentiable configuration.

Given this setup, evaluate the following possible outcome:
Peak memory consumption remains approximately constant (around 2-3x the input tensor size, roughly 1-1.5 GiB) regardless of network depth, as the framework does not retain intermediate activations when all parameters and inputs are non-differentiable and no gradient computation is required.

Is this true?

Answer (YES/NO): YES